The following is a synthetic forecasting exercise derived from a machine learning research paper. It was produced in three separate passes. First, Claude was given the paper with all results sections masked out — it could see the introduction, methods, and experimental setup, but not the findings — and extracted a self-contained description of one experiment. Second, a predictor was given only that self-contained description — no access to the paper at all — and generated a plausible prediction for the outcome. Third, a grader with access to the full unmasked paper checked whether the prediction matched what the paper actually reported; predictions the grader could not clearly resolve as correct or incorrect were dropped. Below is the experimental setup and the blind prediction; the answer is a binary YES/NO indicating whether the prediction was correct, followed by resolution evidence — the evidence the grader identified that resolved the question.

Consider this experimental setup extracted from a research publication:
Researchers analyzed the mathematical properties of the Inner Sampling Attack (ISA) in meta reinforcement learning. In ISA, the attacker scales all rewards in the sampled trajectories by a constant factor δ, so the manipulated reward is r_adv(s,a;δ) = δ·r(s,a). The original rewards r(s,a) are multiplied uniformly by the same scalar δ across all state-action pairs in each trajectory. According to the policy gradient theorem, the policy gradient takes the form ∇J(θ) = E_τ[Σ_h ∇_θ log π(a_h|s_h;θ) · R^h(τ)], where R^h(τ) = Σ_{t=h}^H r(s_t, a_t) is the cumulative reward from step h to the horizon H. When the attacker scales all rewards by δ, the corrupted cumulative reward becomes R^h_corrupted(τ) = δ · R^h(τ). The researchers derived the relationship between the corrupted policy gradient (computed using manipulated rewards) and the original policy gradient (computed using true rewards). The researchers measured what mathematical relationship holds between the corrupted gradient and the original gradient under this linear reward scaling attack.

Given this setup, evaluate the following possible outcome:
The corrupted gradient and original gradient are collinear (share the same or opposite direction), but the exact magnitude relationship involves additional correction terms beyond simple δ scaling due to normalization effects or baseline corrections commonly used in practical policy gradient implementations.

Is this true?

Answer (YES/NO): NO